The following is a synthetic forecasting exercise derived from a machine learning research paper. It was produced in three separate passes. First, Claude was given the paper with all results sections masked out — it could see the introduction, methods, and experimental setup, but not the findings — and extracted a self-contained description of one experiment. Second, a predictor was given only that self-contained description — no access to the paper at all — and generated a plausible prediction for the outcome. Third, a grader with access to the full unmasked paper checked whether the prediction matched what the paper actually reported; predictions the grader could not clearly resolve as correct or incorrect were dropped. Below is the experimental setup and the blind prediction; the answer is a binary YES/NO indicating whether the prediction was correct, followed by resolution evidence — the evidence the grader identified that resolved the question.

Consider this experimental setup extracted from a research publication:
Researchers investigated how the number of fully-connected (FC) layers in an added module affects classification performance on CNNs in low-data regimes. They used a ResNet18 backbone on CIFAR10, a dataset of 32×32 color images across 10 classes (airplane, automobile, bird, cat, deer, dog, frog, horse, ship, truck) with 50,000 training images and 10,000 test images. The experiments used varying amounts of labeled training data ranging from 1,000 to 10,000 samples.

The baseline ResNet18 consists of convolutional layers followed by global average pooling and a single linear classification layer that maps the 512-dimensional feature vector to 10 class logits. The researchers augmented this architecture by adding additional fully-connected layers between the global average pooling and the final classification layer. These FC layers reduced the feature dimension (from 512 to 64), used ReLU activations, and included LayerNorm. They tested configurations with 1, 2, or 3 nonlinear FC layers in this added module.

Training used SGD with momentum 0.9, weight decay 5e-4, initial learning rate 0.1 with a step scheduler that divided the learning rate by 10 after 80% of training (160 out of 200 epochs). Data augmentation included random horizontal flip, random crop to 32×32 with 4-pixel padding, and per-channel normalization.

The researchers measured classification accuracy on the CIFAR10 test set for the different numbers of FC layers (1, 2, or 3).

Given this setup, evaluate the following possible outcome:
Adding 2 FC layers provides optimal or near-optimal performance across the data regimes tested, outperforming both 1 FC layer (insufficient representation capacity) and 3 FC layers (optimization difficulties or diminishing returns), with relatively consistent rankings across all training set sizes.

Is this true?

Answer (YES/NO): NO